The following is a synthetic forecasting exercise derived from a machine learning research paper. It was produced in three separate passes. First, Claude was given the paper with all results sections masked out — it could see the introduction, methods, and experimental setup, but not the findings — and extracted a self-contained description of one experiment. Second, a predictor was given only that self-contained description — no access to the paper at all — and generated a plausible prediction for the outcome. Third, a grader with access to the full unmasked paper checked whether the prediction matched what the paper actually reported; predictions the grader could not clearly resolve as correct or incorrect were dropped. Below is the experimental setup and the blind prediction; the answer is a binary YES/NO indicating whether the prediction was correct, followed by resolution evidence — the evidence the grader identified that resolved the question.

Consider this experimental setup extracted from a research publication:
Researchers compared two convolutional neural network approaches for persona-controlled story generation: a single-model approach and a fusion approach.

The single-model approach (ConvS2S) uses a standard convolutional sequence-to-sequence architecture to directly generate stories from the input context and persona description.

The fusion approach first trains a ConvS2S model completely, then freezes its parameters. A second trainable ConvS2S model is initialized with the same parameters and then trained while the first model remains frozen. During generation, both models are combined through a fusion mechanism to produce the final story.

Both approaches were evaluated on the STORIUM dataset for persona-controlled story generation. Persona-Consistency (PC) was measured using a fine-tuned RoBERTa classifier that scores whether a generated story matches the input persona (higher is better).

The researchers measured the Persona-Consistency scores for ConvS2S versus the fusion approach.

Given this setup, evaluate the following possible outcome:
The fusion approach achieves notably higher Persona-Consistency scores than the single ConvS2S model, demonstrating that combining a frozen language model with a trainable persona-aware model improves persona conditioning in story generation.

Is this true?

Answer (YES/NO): YES